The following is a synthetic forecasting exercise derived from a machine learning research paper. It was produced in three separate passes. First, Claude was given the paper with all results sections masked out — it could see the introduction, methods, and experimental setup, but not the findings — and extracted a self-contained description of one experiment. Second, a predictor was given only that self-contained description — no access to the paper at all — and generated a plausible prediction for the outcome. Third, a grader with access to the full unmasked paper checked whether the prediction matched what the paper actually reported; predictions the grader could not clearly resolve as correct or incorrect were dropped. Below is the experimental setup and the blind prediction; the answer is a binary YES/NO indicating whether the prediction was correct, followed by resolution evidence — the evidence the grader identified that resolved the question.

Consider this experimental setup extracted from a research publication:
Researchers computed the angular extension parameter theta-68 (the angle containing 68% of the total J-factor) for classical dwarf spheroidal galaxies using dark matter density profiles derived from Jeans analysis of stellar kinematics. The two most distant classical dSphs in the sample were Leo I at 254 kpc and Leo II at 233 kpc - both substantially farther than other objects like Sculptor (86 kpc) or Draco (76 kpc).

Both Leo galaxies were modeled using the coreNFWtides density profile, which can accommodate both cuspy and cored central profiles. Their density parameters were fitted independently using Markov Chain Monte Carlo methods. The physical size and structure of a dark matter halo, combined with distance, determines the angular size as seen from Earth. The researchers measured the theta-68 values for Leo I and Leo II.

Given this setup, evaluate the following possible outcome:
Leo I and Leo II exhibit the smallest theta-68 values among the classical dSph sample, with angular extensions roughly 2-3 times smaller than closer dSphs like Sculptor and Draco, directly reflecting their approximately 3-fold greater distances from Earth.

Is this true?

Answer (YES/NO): NO